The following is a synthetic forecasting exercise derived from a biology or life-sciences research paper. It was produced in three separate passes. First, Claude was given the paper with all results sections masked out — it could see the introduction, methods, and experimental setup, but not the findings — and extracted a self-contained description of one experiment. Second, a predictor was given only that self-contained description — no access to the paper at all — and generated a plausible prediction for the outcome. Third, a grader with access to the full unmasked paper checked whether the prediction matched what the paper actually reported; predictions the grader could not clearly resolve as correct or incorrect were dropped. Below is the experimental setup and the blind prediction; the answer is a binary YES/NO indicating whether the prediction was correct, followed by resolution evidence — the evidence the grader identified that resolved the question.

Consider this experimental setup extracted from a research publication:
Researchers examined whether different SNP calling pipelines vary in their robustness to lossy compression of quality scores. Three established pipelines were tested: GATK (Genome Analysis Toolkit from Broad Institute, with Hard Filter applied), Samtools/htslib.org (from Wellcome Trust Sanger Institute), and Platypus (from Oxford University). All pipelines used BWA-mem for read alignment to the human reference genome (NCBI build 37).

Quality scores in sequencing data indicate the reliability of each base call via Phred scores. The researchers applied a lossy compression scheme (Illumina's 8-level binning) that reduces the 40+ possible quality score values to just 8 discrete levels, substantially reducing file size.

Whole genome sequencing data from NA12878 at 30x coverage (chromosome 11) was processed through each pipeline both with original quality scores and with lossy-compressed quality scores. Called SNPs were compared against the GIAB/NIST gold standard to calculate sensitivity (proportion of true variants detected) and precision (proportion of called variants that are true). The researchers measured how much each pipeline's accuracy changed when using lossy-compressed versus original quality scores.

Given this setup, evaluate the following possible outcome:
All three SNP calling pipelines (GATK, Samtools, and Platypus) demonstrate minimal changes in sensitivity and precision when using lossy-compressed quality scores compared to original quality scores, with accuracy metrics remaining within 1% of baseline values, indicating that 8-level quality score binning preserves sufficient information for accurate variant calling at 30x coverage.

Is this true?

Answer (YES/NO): YES